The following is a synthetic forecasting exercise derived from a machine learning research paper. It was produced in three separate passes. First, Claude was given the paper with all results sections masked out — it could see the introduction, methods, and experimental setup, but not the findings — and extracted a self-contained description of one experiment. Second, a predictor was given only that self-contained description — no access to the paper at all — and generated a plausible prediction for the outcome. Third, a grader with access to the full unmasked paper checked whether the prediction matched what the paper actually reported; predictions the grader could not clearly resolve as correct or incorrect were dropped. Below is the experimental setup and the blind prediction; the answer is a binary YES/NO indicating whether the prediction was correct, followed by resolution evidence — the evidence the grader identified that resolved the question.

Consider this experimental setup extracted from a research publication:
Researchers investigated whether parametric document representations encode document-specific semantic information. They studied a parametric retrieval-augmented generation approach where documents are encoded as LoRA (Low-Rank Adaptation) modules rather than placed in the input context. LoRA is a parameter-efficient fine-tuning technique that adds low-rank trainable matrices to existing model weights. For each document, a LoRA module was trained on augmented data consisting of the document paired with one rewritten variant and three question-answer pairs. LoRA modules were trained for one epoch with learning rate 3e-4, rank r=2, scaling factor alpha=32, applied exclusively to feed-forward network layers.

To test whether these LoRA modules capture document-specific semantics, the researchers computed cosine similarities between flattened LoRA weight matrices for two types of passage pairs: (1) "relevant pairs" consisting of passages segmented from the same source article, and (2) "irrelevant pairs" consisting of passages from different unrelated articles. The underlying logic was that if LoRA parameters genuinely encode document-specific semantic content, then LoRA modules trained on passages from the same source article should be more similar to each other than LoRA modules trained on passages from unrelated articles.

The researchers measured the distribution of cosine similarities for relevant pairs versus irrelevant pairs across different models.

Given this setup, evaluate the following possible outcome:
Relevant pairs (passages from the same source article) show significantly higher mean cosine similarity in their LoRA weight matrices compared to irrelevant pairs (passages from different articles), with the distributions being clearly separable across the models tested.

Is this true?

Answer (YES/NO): NO